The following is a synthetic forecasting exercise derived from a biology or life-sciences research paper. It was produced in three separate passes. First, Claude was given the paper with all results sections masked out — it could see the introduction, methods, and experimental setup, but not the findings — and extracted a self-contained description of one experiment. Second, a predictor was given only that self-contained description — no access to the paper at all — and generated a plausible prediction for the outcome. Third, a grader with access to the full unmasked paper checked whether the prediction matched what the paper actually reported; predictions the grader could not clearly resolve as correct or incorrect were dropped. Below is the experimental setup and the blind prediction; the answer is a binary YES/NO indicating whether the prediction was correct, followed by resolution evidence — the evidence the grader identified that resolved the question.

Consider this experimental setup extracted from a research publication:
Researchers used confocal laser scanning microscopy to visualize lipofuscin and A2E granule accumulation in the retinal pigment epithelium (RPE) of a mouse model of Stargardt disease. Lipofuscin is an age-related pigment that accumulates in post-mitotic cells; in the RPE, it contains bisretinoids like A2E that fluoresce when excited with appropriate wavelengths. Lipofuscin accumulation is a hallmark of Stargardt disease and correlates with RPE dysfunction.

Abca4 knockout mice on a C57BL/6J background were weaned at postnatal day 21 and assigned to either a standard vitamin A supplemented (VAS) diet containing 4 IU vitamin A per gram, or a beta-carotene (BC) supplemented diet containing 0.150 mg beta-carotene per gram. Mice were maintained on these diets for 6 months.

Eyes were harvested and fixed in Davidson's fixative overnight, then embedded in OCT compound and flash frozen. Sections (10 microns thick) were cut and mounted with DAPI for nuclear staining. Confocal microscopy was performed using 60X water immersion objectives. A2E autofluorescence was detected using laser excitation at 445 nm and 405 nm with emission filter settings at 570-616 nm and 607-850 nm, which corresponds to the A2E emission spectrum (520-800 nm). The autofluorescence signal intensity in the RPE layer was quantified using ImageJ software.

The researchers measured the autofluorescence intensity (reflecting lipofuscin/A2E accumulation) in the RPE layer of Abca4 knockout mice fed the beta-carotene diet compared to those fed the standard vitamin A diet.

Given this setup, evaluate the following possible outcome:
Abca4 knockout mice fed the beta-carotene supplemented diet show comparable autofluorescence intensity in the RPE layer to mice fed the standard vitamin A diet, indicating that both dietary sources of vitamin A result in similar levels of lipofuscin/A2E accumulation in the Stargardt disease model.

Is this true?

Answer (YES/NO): NO